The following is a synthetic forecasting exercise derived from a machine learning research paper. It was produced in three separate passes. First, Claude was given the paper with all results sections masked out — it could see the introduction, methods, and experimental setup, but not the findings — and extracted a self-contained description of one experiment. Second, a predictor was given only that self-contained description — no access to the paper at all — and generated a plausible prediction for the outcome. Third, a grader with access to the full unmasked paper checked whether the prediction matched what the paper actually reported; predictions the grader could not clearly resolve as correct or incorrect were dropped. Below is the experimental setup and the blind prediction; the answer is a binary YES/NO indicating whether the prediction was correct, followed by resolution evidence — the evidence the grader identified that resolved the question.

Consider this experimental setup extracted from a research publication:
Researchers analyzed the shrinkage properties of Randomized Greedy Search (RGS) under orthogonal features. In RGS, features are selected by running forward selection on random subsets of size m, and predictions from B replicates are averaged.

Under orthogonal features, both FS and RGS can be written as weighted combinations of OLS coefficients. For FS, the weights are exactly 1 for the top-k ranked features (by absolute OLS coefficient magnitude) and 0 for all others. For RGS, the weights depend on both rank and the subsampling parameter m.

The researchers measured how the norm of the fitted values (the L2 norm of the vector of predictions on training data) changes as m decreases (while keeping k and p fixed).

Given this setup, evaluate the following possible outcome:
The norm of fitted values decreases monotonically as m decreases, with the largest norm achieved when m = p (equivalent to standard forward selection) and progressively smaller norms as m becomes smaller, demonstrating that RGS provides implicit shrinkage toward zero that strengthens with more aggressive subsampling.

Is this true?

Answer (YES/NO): YES